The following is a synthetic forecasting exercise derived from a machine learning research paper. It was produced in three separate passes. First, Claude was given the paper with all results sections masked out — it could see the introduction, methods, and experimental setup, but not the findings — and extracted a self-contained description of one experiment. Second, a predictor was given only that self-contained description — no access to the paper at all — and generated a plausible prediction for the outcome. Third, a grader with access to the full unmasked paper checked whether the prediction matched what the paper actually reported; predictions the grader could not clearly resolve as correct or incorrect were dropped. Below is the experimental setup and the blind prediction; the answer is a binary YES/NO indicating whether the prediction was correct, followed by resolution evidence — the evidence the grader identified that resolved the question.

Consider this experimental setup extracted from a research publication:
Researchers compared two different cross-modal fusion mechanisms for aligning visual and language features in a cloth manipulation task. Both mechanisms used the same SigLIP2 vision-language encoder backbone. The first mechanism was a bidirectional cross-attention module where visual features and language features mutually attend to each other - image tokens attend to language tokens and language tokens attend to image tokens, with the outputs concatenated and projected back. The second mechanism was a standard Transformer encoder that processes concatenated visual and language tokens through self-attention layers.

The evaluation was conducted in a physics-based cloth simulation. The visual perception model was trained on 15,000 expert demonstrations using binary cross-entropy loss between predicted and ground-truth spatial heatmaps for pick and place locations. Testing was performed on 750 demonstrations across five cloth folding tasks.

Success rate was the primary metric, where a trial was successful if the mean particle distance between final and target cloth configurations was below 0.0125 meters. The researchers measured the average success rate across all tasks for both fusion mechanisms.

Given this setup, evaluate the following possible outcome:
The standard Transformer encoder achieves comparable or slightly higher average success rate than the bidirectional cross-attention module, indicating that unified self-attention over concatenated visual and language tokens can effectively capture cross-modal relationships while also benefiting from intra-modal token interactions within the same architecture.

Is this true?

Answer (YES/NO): NO